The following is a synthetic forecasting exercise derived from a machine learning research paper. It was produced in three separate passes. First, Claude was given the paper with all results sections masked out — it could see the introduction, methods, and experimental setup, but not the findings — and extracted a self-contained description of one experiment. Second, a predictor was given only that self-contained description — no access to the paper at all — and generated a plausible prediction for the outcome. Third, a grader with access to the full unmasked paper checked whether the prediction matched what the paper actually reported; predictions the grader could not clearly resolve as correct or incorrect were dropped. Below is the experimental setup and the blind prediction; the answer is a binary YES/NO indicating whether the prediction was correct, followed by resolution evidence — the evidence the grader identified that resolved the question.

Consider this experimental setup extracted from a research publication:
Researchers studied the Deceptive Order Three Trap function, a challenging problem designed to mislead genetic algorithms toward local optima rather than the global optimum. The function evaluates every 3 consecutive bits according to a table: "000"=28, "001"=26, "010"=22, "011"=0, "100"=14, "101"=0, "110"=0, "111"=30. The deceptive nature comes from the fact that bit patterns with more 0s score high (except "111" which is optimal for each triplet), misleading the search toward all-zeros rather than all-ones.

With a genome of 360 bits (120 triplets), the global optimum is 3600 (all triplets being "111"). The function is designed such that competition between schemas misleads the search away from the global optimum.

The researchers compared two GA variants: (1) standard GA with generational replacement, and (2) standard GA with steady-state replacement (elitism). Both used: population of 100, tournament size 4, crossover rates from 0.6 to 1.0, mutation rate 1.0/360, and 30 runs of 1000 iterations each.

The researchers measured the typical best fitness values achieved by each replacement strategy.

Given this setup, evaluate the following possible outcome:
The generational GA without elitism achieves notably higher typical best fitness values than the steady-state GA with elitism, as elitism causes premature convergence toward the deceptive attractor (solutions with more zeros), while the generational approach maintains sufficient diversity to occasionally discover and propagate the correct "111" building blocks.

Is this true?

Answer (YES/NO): NO